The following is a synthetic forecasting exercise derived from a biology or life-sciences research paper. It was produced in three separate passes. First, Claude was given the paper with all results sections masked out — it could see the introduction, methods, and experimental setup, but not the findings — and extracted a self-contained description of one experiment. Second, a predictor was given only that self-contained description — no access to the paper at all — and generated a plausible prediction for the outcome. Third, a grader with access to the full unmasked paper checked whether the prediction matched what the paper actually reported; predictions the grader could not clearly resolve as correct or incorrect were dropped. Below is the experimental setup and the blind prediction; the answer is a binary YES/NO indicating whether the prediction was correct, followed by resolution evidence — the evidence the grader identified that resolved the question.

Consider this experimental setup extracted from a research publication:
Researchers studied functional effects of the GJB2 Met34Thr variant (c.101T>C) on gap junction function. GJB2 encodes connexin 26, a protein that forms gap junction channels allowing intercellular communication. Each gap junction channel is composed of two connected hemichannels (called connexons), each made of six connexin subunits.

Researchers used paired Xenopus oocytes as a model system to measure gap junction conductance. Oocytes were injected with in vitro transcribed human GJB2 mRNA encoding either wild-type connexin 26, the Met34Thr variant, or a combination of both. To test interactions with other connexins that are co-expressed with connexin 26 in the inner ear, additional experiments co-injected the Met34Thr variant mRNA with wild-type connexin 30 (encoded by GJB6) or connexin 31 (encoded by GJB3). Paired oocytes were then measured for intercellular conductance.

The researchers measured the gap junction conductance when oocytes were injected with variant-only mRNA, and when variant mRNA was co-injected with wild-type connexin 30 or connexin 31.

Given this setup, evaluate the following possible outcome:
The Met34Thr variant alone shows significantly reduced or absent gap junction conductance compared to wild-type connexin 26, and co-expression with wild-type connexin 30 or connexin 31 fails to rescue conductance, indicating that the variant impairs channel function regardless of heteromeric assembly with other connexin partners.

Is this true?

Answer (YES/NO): NO